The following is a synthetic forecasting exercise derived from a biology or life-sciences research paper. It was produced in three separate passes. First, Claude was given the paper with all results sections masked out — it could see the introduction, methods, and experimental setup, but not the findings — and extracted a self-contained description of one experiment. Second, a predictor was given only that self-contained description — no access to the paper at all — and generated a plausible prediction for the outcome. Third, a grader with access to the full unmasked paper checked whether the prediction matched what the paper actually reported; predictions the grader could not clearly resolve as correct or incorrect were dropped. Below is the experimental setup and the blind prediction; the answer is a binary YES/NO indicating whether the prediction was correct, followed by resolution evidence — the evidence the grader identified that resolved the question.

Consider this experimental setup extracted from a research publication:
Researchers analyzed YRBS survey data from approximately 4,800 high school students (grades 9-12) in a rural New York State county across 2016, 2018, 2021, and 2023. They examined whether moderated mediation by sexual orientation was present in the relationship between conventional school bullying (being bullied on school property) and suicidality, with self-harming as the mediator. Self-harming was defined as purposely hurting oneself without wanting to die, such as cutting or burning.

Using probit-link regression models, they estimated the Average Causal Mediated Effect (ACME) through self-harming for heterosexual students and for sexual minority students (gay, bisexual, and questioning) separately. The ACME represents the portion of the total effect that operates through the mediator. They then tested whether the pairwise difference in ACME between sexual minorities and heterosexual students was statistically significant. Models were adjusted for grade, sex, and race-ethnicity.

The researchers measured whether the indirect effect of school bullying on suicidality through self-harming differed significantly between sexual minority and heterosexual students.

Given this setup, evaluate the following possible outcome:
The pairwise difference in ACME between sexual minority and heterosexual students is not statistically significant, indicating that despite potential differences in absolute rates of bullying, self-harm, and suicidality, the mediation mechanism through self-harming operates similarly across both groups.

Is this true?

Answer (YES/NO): NO